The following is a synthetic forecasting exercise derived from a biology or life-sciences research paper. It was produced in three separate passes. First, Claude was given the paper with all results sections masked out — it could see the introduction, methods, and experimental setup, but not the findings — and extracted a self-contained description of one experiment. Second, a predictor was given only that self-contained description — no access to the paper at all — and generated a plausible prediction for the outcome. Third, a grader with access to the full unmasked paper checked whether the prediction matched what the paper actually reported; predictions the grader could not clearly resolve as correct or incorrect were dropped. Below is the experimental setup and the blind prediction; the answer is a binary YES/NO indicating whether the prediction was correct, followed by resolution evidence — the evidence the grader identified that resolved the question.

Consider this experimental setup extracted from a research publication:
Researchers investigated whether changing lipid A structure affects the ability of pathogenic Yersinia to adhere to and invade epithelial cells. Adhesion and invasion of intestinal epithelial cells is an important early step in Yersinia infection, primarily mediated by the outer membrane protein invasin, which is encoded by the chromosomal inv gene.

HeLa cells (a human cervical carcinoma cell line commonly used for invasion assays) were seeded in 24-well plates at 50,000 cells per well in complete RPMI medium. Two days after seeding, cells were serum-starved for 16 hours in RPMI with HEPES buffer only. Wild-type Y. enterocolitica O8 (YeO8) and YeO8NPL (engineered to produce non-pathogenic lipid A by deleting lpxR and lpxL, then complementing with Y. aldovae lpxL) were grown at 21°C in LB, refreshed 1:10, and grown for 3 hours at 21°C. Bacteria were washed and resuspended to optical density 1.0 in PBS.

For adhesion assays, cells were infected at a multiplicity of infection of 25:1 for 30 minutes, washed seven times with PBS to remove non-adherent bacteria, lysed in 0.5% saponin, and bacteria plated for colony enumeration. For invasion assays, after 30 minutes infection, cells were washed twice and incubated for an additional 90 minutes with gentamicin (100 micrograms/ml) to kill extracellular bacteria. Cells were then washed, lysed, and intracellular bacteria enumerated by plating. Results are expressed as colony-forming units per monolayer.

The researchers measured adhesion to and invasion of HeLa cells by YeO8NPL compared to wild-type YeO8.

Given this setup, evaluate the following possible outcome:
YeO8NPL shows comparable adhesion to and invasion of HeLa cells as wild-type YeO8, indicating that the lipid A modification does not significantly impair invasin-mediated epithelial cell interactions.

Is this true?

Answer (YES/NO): NO